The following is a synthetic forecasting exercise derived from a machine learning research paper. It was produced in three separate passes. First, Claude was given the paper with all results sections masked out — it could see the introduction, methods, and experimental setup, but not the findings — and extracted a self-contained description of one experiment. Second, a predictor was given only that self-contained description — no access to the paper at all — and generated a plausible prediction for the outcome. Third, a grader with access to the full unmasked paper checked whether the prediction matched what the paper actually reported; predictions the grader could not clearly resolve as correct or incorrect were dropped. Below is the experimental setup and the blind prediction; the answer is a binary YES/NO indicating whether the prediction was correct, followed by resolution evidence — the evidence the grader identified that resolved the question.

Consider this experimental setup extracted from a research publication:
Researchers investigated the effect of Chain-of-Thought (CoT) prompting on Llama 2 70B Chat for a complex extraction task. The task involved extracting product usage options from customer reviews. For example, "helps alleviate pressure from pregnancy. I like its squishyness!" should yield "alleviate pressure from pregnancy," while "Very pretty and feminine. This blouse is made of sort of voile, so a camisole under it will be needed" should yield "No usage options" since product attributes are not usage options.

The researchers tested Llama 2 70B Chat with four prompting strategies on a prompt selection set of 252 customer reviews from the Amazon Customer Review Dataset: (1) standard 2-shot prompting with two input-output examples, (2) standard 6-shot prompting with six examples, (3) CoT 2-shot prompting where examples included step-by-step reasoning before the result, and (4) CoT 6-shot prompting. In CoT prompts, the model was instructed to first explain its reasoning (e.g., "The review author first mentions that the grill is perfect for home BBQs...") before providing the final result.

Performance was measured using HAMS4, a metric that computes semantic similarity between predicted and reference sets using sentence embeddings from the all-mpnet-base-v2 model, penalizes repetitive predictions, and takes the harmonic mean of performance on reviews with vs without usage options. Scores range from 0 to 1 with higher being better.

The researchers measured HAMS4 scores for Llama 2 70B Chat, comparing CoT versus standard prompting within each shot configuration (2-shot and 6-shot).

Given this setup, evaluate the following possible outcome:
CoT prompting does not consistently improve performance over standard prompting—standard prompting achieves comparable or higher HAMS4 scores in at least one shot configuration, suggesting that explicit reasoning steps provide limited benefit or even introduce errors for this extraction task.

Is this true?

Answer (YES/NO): YES